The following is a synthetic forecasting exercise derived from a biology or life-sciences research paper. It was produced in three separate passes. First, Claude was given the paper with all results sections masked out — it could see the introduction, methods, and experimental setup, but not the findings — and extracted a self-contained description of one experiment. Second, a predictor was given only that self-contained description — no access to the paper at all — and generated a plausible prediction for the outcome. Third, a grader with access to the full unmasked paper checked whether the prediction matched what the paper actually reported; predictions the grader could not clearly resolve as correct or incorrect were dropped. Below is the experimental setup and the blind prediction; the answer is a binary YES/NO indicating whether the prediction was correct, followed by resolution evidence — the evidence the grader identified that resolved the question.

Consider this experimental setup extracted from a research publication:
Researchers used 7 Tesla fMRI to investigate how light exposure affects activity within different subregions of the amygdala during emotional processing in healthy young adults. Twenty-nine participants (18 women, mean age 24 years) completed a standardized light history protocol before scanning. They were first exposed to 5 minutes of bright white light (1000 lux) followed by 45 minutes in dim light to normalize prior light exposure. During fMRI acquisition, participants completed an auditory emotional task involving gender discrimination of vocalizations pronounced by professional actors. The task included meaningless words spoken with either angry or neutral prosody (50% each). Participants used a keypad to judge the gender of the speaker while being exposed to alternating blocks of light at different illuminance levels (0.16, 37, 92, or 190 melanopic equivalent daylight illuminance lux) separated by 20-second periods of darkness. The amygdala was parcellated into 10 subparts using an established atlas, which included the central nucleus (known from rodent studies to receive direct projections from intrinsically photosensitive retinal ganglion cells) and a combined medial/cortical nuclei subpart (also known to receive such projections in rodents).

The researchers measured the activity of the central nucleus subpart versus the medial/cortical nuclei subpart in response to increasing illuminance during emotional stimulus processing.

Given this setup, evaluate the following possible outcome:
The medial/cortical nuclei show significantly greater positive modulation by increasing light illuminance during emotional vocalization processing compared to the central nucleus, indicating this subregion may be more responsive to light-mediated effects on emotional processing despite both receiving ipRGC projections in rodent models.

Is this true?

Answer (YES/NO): NO